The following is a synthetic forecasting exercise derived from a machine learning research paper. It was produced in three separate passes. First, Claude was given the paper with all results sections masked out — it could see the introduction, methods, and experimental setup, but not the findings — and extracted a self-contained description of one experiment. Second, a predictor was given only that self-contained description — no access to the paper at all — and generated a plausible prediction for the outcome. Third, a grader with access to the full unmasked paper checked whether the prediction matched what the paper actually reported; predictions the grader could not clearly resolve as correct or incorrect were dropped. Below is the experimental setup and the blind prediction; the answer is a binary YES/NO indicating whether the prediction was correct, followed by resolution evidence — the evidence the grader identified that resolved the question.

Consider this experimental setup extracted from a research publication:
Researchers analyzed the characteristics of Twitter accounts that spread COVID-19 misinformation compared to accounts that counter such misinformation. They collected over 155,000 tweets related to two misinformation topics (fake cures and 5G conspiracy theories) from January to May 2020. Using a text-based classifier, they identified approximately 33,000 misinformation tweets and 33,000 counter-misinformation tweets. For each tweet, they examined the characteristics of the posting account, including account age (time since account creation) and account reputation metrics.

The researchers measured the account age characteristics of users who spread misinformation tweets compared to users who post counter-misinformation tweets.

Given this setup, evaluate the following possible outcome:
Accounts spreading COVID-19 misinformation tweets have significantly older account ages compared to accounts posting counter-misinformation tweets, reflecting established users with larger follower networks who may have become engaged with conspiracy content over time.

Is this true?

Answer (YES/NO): NO